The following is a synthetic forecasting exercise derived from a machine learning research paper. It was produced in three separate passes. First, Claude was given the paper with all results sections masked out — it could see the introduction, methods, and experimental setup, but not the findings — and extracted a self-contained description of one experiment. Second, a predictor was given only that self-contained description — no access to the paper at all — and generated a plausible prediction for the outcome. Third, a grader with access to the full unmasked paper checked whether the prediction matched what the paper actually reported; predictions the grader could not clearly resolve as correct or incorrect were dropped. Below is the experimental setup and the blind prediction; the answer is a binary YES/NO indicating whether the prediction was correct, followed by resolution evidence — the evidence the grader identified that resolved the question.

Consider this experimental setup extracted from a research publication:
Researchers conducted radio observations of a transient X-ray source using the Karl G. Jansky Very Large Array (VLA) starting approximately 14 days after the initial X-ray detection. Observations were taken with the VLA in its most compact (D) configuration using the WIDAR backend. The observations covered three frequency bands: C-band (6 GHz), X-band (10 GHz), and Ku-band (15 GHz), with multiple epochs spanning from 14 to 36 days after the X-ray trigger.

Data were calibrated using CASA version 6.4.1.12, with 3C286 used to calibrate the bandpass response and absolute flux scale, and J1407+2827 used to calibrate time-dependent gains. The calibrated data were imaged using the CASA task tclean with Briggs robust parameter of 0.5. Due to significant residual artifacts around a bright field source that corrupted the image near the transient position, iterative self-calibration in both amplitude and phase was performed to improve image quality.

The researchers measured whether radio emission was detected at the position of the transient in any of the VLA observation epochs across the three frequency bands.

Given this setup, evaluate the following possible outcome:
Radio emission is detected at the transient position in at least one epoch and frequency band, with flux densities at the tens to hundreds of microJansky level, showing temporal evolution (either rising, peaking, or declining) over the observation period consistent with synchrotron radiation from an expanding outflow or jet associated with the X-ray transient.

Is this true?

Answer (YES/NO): NO